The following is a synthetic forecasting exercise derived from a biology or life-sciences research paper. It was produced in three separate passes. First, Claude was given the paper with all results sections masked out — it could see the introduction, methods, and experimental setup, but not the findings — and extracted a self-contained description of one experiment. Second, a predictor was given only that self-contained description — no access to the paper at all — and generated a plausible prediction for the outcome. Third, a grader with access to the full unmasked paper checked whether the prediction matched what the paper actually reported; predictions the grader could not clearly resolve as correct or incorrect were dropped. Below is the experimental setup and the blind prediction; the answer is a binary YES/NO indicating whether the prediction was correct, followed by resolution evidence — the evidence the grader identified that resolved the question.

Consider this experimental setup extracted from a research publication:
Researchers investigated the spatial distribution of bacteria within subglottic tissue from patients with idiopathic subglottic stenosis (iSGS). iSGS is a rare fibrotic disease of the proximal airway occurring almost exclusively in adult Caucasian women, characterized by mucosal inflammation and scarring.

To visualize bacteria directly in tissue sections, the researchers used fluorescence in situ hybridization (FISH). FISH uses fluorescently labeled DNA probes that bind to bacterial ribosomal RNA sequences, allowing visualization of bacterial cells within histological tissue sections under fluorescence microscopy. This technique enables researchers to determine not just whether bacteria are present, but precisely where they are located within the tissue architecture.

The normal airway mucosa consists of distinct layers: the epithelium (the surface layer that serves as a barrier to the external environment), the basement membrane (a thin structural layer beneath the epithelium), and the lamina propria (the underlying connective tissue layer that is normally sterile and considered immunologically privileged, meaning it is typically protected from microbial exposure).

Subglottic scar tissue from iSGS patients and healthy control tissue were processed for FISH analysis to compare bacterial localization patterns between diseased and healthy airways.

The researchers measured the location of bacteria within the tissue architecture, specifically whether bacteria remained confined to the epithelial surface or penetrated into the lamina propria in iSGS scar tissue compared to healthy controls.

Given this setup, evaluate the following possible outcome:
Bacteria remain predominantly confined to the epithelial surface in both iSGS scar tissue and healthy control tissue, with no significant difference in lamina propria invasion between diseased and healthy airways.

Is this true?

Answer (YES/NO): NO